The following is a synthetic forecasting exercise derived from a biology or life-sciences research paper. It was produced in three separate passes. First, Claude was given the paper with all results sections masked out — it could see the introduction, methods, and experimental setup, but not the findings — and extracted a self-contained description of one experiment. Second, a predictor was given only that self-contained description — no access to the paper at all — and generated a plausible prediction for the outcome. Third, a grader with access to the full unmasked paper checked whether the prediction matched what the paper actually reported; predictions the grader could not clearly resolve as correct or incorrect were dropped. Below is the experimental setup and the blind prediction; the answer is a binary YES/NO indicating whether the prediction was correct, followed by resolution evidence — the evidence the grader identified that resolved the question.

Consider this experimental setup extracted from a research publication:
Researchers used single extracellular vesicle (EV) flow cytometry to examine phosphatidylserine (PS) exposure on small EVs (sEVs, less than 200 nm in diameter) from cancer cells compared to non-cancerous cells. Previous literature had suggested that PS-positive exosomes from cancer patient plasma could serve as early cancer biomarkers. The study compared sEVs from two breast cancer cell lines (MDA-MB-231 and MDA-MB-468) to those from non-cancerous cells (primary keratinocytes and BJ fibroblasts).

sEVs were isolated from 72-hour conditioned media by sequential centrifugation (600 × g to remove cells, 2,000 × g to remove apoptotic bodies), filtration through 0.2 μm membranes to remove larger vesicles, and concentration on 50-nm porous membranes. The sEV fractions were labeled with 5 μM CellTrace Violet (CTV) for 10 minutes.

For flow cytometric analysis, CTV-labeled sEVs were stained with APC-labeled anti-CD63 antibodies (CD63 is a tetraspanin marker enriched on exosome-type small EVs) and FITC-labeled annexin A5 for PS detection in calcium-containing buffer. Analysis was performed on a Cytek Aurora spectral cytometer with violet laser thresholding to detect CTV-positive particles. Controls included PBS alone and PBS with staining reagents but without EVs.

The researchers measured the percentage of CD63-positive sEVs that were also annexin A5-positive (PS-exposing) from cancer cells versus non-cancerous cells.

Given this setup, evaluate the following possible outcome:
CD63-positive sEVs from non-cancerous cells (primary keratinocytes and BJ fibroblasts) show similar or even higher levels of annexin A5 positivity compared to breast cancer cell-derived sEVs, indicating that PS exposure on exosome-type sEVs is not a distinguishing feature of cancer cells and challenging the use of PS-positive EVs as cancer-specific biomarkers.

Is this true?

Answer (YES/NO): YES